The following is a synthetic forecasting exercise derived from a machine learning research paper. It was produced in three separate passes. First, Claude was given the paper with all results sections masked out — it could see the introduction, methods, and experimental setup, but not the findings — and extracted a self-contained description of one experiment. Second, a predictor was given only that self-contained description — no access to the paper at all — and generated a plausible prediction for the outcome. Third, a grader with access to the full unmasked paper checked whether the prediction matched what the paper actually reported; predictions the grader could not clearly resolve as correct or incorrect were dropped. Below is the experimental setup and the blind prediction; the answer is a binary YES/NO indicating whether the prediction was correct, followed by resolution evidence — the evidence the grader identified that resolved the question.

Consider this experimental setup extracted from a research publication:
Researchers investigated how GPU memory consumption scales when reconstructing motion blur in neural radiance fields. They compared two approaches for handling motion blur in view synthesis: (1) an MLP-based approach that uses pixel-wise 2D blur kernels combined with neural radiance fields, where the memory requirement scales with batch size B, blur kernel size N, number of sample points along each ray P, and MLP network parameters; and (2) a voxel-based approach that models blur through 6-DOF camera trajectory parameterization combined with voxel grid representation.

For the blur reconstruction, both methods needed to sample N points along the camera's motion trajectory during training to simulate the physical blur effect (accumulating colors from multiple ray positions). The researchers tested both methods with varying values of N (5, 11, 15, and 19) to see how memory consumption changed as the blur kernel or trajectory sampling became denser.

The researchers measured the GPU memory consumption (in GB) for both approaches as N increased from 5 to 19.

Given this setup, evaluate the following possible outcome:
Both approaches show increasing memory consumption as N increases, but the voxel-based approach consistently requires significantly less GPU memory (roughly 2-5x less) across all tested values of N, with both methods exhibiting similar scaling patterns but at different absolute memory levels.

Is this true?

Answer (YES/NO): NO